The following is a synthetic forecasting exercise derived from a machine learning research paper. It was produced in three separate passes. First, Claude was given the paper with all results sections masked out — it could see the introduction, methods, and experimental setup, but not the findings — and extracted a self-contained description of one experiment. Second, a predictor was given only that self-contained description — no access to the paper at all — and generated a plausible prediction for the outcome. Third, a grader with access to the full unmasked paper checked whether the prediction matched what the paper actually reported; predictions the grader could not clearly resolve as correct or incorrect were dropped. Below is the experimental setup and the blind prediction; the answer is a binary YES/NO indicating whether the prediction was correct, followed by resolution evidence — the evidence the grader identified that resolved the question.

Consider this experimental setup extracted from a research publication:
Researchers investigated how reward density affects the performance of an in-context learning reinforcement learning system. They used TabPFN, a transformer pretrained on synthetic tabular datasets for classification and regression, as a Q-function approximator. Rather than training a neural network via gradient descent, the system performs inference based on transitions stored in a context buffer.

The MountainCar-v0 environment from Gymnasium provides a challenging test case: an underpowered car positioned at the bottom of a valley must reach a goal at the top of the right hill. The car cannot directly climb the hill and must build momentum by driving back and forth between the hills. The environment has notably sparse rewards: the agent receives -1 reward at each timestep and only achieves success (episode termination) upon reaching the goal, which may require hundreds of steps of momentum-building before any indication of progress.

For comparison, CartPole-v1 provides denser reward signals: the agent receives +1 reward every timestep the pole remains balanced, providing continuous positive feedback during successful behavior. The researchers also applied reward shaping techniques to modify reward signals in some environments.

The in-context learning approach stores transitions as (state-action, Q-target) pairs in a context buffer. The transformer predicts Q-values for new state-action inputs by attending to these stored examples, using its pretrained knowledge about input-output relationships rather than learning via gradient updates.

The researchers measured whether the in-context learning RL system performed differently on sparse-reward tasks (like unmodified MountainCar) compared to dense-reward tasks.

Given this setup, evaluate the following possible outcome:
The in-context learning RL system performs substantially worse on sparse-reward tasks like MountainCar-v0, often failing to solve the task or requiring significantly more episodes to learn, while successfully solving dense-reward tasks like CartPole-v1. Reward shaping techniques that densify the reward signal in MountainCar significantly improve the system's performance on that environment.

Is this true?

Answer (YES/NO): YES